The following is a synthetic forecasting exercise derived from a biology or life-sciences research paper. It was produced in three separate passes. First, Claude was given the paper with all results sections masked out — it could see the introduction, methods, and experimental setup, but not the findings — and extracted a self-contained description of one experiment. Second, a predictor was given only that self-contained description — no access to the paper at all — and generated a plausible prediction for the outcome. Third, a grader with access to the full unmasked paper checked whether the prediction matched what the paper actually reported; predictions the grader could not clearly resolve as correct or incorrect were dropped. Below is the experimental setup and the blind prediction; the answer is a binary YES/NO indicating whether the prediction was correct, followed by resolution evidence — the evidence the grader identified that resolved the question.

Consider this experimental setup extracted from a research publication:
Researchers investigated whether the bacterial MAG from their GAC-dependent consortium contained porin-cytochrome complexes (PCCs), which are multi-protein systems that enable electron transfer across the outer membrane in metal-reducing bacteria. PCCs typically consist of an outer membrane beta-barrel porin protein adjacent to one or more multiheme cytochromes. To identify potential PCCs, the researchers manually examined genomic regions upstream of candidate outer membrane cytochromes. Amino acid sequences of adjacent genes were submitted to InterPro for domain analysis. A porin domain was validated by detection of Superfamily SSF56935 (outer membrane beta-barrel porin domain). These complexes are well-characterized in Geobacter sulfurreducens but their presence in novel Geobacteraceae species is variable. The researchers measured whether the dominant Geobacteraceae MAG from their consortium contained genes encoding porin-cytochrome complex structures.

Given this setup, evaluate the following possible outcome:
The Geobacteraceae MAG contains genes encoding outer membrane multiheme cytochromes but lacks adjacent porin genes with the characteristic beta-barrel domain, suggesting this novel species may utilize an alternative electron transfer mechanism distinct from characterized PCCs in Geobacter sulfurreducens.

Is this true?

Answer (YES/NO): NO